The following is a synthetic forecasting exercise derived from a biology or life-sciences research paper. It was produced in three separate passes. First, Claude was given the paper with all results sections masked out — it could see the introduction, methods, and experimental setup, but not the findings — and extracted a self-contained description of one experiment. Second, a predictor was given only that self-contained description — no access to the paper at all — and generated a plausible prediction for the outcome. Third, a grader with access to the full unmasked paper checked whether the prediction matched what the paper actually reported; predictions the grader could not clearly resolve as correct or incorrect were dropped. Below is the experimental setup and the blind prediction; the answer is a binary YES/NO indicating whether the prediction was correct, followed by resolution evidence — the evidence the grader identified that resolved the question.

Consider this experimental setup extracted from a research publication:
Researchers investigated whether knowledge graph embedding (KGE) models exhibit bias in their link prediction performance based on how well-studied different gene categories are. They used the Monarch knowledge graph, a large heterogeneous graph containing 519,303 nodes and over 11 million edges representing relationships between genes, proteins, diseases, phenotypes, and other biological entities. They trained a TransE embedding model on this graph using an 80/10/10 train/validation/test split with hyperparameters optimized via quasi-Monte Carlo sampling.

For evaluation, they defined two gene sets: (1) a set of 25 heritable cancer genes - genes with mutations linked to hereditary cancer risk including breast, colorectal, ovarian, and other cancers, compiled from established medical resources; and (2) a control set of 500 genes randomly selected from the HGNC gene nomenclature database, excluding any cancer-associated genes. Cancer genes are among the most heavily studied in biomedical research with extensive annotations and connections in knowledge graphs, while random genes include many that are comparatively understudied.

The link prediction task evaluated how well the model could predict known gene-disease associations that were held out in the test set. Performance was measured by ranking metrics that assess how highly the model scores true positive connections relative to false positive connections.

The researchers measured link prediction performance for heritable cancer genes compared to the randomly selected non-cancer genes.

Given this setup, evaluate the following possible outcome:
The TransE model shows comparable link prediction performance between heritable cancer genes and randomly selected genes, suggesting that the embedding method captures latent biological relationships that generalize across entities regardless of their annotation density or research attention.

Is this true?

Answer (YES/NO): NO